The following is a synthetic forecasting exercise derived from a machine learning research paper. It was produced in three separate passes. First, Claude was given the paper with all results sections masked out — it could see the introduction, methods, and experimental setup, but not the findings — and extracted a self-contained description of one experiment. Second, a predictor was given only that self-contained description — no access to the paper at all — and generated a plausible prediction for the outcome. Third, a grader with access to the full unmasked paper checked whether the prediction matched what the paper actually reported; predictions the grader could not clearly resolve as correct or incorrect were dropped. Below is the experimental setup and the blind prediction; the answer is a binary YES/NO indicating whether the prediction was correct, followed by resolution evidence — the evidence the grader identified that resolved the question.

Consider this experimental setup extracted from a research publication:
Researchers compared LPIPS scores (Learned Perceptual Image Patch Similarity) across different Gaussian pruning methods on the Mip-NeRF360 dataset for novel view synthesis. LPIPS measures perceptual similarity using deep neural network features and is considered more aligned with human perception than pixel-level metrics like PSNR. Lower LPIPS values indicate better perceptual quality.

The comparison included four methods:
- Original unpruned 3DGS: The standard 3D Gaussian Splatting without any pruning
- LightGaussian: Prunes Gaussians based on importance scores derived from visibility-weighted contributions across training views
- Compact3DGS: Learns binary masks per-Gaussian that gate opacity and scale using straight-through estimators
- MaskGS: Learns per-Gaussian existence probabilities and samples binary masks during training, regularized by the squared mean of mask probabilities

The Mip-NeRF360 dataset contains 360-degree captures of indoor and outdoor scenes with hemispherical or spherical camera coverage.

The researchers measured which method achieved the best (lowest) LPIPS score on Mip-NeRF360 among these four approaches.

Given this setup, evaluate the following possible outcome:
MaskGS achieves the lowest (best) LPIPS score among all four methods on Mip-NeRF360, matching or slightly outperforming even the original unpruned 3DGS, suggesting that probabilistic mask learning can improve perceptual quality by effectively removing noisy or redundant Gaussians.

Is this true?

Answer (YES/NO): NO